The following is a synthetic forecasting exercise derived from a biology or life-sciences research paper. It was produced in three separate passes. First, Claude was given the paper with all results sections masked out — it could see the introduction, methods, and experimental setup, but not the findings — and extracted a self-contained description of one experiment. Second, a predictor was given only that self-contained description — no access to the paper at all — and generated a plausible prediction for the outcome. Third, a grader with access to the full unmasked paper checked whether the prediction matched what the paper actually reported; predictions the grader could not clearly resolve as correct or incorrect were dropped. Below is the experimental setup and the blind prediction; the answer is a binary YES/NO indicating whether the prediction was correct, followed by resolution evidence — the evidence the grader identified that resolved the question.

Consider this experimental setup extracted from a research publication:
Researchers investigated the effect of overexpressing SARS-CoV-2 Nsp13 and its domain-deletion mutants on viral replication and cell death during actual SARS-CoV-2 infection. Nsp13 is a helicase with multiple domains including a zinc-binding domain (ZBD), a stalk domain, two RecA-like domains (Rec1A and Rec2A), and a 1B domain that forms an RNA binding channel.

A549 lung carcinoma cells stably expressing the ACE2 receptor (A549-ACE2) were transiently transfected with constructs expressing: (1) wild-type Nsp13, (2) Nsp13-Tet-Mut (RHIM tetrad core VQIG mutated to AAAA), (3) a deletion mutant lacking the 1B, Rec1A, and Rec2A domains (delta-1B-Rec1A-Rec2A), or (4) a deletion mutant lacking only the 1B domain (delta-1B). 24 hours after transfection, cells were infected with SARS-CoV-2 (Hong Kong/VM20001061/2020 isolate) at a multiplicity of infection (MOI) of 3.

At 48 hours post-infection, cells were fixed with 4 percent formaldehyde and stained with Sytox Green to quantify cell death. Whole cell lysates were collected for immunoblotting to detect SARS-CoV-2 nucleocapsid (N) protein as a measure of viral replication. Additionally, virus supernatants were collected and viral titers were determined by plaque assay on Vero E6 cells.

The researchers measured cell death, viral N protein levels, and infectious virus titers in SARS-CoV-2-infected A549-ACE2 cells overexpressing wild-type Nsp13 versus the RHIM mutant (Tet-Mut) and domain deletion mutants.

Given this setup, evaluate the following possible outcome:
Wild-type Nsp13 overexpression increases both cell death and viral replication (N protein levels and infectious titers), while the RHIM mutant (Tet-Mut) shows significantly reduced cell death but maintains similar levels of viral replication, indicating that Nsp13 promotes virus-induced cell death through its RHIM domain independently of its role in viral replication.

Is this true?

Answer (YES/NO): NO